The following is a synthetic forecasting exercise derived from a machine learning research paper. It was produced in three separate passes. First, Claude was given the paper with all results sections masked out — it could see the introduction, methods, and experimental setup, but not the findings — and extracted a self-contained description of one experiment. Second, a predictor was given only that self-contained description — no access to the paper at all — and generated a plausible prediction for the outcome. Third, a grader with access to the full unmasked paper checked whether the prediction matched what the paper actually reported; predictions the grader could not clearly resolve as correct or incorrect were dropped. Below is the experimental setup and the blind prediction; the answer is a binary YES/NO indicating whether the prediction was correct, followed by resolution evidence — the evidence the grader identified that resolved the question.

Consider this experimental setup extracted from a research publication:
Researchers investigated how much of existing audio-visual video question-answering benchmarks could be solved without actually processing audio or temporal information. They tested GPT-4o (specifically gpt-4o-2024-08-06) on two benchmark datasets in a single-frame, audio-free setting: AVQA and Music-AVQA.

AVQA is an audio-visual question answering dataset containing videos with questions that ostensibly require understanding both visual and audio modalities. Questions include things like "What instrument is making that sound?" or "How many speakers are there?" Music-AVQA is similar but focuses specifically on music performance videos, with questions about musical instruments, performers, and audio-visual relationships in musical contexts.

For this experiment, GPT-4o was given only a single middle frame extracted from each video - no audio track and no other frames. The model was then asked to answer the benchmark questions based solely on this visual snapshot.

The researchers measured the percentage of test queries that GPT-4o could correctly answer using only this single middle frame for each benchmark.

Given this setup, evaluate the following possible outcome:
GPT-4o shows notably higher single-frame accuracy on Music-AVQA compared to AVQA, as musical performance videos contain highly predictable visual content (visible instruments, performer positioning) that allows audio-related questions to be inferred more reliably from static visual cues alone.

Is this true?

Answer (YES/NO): NO